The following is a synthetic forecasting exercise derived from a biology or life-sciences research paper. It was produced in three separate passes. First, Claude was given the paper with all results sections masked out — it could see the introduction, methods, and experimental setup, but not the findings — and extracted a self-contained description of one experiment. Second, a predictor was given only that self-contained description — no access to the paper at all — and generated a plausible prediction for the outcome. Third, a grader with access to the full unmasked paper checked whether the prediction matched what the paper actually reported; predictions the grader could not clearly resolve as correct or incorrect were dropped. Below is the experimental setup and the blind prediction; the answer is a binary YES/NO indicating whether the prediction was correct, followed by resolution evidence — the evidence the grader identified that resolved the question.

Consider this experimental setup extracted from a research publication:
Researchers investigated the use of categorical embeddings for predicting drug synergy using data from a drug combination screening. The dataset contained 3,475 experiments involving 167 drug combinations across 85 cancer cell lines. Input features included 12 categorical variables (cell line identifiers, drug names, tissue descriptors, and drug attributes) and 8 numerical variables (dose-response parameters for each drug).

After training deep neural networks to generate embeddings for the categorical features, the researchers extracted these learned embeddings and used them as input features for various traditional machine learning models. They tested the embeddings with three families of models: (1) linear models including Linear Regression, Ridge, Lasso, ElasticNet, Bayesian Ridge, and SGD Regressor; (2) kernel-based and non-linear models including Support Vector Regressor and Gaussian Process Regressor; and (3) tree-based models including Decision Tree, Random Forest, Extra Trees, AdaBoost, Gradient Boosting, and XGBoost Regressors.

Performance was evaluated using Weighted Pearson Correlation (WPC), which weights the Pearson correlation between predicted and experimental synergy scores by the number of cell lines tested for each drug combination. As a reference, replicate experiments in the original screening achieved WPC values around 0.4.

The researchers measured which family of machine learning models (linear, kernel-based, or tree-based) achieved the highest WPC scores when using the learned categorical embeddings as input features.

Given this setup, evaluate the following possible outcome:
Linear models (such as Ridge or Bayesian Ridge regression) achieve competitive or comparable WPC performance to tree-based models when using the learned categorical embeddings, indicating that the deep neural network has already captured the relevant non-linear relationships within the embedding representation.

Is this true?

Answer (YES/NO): NO